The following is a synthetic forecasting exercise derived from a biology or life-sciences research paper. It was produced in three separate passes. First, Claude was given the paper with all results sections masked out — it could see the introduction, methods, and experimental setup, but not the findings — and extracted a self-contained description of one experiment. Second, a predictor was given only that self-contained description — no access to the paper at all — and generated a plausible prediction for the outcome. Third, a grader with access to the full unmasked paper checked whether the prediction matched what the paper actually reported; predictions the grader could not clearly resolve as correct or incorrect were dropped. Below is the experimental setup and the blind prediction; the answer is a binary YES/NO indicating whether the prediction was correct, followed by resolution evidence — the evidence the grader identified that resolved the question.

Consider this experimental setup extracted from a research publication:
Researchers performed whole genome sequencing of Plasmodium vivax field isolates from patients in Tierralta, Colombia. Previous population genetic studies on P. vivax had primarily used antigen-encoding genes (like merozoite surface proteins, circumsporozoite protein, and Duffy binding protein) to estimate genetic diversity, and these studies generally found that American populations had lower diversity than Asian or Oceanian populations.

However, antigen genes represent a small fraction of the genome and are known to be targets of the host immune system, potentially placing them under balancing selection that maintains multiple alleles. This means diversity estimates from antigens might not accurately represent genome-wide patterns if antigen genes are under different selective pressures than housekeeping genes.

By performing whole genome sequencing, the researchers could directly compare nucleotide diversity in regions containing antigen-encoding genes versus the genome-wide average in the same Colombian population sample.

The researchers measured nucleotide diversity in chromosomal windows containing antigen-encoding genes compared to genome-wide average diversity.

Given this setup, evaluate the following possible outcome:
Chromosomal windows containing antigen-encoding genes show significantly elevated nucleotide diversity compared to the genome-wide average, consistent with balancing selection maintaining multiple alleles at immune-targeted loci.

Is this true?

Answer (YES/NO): YES